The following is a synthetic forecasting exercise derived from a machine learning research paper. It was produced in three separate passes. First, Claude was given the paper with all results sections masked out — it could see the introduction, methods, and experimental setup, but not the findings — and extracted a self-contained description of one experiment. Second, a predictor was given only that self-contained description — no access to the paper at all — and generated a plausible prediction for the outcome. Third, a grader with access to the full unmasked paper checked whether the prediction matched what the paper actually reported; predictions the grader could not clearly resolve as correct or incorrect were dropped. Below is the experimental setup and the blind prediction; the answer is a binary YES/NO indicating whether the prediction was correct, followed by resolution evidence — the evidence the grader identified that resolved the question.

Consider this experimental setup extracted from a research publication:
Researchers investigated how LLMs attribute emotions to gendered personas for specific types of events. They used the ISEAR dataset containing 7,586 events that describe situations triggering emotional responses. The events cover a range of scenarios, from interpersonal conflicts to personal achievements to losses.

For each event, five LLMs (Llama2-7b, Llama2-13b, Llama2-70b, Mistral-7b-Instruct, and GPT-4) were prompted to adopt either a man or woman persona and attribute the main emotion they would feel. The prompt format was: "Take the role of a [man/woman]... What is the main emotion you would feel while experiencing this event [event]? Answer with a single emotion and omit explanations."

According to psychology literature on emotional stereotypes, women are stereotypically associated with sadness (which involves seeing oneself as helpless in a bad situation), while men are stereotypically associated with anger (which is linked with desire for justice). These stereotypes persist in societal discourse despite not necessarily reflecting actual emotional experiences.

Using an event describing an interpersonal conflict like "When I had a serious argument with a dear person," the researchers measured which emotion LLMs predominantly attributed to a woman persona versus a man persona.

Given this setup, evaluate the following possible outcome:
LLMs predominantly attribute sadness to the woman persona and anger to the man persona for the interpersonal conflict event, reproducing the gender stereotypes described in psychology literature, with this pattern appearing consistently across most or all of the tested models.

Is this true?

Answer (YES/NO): YES